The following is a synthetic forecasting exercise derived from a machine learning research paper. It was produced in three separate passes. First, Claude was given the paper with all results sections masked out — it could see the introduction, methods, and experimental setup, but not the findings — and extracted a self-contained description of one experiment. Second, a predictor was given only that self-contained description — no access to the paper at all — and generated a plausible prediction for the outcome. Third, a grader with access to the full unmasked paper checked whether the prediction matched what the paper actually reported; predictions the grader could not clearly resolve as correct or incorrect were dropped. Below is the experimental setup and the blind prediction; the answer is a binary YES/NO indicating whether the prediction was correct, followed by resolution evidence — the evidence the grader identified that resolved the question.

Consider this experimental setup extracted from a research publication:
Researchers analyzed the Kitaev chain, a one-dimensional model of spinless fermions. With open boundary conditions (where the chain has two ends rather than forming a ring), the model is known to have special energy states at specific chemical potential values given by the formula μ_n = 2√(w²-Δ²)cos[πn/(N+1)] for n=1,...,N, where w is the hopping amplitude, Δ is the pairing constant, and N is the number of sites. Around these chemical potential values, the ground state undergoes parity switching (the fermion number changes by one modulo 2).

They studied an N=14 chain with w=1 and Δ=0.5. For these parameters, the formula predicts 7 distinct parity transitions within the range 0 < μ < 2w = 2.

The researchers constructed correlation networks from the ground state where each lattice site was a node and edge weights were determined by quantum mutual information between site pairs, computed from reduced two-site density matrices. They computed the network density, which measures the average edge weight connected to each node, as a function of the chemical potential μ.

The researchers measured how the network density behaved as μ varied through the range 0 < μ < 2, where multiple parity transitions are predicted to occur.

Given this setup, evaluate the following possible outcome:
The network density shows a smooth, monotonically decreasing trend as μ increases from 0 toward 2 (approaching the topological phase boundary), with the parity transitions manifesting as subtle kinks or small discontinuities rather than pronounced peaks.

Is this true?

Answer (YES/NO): NO